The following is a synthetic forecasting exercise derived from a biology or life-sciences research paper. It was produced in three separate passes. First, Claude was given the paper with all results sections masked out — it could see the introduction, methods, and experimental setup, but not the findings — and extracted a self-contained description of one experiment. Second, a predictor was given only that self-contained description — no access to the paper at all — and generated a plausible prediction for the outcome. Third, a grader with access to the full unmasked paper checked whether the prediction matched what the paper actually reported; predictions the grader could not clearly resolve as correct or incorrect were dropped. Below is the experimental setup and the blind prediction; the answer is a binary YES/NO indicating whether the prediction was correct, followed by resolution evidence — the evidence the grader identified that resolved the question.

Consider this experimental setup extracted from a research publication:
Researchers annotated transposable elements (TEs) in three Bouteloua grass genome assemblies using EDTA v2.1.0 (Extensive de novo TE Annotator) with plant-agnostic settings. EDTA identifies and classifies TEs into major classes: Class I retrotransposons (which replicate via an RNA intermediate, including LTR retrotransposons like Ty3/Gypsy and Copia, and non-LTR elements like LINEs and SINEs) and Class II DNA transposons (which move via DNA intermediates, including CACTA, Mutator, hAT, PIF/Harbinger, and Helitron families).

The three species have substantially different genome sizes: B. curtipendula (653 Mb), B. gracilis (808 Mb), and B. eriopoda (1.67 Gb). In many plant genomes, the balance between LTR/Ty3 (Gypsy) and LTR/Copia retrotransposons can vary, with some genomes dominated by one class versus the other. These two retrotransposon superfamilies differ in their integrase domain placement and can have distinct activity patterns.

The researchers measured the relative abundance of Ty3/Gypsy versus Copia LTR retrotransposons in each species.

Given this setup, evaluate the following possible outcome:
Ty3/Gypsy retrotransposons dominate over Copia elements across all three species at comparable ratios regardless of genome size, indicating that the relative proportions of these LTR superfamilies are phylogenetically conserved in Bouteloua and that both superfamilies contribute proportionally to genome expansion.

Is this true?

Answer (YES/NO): NO